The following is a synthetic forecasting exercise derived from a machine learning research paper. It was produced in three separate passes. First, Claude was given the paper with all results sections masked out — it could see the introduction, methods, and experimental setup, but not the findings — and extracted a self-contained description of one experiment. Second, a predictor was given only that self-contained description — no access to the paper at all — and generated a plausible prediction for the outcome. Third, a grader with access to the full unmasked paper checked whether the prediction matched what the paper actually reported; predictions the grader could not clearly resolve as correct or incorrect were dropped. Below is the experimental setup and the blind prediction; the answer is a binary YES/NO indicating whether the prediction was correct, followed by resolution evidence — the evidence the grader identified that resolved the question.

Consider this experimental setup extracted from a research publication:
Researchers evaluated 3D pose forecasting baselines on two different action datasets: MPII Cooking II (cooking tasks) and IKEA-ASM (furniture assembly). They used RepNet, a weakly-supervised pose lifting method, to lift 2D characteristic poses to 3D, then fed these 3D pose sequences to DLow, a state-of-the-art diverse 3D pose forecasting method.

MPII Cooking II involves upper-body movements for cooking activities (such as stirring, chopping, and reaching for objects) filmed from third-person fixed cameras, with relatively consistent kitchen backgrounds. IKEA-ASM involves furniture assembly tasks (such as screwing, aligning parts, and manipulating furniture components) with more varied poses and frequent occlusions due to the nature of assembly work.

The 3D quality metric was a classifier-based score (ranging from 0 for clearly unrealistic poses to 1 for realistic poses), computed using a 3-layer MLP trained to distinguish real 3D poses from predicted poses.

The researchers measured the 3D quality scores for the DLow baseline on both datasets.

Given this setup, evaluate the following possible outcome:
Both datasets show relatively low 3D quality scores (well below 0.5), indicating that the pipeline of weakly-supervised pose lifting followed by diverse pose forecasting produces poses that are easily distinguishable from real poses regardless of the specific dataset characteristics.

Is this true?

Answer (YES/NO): NO